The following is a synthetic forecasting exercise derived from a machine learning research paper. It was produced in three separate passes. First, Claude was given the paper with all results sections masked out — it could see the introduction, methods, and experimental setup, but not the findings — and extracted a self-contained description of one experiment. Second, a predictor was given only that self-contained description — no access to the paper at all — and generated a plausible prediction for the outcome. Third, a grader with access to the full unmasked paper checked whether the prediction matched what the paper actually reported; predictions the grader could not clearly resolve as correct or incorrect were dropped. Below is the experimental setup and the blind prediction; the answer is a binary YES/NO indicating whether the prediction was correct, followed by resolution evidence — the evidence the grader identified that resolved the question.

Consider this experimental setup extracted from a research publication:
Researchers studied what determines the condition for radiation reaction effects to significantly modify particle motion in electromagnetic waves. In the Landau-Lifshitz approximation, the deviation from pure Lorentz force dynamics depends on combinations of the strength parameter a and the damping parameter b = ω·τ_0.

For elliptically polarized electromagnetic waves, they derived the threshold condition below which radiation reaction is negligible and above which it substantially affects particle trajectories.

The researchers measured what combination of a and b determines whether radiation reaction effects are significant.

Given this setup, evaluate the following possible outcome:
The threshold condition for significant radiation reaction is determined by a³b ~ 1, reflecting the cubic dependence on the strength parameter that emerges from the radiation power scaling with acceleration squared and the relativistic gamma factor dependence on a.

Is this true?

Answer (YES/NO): NO